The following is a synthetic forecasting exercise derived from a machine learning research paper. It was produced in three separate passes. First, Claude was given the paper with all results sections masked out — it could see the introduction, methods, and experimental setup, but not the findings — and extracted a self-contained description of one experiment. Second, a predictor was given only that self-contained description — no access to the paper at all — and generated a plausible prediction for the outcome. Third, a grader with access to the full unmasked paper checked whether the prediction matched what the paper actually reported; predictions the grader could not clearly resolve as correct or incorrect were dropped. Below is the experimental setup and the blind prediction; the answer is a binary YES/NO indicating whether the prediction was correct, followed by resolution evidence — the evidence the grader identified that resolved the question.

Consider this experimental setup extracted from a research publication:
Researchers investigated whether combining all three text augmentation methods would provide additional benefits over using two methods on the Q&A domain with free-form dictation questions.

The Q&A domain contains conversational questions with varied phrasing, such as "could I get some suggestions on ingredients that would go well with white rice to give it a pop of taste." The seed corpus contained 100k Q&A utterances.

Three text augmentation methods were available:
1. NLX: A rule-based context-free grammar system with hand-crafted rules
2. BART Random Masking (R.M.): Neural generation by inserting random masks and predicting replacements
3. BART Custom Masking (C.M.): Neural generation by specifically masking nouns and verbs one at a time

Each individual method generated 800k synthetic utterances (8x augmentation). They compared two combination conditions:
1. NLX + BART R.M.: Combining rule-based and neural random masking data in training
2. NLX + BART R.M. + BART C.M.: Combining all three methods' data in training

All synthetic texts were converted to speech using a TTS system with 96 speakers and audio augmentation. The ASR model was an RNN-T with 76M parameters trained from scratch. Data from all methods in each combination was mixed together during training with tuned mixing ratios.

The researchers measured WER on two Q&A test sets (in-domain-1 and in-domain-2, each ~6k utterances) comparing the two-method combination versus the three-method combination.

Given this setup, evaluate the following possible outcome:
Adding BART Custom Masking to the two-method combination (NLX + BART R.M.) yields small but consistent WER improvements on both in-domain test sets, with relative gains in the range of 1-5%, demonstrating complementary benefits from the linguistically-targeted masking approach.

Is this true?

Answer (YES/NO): YES